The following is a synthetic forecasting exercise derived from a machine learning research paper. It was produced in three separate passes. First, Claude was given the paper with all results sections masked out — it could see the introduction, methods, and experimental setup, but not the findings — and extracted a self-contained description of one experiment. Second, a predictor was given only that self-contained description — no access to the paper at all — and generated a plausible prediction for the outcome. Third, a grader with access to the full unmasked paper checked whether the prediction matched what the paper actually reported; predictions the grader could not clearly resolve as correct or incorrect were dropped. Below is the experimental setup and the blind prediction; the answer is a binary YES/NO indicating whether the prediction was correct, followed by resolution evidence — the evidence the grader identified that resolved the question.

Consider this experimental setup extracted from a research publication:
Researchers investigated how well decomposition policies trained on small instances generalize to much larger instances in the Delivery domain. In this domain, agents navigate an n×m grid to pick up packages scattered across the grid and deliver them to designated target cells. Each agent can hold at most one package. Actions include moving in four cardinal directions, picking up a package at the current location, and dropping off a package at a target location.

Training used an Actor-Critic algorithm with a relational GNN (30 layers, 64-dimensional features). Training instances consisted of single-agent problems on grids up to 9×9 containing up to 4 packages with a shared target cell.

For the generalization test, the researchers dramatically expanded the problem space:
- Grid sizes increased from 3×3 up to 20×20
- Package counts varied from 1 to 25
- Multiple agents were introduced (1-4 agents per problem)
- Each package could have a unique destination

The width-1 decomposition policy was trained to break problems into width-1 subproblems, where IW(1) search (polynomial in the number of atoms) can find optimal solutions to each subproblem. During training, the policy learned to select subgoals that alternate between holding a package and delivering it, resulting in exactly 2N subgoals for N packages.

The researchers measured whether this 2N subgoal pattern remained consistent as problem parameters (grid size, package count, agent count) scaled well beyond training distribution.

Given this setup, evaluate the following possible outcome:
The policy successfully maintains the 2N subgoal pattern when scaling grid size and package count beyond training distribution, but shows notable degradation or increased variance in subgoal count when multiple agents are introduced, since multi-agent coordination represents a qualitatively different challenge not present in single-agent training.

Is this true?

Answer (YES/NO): NO